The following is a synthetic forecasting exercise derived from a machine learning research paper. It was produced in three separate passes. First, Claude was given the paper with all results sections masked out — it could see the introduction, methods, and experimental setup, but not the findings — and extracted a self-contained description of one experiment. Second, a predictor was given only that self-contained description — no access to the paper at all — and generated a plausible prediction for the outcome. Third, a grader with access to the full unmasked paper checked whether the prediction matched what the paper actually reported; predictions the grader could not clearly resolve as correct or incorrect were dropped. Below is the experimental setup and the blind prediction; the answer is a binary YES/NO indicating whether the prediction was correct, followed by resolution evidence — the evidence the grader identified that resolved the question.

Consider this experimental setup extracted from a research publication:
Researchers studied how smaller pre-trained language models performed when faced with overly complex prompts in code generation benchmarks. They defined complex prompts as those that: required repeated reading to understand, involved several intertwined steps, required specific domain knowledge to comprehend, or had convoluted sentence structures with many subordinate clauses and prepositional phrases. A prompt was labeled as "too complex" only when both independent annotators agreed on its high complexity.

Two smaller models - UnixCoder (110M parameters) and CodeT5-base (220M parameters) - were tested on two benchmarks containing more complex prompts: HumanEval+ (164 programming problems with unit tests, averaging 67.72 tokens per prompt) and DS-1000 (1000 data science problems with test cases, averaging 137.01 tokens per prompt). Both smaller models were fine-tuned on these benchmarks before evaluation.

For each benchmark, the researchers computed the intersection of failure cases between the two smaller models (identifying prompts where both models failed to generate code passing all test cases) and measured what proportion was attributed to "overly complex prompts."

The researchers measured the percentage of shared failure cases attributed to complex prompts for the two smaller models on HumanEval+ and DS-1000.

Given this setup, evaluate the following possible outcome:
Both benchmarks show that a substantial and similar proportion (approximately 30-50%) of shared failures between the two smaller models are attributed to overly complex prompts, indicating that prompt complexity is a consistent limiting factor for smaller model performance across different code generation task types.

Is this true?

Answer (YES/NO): NO